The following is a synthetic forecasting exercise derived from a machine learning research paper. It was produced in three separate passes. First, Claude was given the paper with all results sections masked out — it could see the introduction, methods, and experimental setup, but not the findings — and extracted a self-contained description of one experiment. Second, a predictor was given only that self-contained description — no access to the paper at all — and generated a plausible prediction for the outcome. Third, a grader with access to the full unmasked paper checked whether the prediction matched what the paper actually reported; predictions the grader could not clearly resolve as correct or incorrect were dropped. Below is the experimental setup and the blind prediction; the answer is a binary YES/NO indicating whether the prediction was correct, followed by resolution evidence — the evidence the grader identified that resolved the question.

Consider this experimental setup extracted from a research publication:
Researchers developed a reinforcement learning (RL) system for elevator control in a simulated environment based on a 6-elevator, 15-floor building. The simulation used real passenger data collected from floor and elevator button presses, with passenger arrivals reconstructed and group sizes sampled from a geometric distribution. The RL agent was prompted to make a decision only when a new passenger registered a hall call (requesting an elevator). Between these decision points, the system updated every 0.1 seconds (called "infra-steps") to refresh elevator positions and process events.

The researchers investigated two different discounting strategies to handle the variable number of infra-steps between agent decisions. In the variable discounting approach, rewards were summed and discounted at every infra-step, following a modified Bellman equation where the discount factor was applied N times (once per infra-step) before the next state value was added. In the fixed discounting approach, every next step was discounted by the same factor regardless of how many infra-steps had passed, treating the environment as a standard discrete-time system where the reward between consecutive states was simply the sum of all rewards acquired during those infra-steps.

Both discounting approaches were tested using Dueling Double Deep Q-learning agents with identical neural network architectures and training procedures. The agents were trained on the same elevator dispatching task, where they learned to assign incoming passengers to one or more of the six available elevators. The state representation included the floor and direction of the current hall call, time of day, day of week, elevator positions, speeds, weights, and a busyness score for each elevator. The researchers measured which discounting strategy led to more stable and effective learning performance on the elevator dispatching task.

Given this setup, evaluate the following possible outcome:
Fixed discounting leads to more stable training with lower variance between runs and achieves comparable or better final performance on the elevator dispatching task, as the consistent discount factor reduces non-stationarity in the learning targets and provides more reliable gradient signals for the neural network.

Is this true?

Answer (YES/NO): YES